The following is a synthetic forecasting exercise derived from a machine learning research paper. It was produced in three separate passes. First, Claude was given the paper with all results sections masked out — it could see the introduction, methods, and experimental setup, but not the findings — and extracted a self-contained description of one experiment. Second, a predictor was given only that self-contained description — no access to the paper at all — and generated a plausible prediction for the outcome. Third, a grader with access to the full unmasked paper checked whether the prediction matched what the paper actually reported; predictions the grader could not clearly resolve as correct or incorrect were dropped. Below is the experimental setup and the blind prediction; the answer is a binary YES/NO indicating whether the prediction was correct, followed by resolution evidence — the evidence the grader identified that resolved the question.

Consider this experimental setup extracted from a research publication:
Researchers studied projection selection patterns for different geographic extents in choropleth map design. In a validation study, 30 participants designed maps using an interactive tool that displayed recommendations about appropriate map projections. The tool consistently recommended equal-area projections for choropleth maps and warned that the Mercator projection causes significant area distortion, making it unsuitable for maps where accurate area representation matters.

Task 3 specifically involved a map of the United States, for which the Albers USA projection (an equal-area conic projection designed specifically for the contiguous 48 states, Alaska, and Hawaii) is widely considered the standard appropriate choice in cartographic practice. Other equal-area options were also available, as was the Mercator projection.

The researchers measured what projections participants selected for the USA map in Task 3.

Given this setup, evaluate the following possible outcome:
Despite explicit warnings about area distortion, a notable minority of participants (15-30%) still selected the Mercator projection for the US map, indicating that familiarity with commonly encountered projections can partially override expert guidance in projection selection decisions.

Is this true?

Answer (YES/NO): NO